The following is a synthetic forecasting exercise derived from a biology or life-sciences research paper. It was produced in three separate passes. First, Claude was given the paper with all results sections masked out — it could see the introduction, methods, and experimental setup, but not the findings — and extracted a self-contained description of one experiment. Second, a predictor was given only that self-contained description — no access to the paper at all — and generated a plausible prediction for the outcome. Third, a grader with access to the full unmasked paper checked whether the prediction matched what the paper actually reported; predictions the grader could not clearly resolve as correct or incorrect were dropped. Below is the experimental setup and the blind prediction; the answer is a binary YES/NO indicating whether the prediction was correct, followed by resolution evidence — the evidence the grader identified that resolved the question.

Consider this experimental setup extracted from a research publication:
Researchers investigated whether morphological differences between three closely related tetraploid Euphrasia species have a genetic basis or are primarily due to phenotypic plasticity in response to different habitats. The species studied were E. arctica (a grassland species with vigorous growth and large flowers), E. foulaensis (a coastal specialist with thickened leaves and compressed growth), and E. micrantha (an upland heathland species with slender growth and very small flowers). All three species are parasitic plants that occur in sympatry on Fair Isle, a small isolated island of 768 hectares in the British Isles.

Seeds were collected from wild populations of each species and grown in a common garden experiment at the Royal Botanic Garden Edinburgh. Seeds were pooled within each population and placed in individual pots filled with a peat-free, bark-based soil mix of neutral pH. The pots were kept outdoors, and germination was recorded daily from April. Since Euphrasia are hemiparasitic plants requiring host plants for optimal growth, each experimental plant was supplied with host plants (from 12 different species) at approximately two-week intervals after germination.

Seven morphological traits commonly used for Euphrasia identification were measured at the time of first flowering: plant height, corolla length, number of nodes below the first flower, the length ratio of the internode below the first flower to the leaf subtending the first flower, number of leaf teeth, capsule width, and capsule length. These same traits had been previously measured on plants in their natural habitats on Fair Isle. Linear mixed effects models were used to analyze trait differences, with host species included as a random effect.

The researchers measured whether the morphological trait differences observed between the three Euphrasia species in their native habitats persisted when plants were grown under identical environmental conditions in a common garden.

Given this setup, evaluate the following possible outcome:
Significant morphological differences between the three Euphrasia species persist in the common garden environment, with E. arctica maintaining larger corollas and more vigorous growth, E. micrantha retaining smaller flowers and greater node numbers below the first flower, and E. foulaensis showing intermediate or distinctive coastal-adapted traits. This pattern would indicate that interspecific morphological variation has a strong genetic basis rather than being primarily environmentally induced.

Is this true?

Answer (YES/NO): NO